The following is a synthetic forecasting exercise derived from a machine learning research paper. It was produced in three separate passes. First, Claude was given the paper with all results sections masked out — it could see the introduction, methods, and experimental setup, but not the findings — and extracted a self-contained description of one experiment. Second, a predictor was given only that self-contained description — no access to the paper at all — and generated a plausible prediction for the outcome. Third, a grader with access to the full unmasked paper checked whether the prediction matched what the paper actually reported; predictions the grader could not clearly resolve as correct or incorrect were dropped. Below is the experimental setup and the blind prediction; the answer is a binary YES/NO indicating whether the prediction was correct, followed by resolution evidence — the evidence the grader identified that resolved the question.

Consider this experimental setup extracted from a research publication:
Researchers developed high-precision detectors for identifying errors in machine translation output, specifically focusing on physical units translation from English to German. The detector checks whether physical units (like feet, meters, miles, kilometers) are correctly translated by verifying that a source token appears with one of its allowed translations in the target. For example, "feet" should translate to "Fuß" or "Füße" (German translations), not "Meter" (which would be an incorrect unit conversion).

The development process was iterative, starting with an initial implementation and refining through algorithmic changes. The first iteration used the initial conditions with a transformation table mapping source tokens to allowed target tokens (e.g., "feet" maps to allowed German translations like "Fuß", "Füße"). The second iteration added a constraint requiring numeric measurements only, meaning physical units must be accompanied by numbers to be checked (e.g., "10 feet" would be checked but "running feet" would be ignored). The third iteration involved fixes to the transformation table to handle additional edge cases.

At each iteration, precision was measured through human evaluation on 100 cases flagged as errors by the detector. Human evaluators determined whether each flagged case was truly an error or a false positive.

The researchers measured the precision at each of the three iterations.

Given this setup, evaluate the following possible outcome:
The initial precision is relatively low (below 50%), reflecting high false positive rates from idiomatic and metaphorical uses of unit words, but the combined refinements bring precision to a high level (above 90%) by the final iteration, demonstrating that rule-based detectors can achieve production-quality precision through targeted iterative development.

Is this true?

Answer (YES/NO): NO